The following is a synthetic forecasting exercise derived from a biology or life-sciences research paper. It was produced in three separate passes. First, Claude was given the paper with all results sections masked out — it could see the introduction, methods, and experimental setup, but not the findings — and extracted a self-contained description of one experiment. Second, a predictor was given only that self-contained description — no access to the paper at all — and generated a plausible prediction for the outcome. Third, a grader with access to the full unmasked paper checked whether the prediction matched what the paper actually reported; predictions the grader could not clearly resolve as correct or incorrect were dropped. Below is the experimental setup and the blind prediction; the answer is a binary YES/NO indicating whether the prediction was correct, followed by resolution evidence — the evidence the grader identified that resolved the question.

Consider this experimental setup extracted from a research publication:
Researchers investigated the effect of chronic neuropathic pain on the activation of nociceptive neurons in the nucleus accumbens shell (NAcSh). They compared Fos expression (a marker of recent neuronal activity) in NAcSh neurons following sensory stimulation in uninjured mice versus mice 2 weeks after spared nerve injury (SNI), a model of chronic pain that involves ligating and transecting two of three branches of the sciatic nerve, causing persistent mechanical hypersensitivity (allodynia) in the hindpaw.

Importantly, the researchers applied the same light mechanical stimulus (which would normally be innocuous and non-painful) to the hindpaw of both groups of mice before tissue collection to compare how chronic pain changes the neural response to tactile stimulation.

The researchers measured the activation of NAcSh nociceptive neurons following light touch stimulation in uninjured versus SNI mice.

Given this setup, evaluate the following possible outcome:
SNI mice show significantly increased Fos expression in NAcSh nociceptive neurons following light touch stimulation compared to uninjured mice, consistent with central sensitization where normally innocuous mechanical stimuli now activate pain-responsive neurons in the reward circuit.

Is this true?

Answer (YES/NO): YES